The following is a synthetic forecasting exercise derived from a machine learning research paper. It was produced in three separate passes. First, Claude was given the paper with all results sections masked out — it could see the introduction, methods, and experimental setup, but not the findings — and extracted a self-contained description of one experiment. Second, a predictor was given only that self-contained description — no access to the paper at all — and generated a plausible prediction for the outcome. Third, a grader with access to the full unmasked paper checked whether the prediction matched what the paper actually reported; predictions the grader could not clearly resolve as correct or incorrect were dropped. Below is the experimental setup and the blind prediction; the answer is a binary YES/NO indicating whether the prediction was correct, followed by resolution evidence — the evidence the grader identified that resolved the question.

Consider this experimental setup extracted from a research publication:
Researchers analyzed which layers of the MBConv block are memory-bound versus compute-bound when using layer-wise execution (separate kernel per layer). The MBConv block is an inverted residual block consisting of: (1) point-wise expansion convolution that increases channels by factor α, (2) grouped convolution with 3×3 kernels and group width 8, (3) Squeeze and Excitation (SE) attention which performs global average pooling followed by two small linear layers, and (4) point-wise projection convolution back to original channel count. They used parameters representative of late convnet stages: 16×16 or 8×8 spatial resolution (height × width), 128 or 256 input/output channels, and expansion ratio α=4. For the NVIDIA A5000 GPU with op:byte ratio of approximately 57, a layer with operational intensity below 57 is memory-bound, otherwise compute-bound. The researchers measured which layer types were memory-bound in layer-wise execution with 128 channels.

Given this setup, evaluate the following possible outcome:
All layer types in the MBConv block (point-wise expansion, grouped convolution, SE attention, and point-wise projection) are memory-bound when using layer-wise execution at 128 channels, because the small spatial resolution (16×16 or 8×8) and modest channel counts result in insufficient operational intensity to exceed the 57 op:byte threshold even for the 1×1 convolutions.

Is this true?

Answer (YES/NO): YES